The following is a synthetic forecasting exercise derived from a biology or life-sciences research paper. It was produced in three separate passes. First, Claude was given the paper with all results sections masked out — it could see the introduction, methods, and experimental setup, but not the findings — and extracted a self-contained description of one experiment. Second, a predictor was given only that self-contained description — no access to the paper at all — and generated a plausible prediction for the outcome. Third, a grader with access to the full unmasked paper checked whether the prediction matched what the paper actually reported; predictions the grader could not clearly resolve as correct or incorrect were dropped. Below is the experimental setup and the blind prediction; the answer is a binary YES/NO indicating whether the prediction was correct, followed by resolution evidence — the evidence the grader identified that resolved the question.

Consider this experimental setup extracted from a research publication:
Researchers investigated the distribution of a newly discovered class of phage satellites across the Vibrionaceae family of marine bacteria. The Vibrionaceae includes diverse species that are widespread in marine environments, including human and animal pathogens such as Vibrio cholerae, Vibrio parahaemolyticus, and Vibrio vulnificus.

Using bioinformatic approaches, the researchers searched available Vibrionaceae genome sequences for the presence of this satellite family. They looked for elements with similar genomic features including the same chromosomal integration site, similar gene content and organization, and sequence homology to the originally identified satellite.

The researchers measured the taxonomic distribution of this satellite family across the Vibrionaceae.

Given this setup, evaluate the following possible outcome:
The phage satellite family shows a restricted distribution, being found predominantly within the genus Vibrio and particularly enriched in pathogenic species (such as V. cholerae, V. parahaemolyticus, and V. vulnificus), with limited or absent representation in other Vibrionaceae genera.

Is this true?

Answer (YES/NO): NO